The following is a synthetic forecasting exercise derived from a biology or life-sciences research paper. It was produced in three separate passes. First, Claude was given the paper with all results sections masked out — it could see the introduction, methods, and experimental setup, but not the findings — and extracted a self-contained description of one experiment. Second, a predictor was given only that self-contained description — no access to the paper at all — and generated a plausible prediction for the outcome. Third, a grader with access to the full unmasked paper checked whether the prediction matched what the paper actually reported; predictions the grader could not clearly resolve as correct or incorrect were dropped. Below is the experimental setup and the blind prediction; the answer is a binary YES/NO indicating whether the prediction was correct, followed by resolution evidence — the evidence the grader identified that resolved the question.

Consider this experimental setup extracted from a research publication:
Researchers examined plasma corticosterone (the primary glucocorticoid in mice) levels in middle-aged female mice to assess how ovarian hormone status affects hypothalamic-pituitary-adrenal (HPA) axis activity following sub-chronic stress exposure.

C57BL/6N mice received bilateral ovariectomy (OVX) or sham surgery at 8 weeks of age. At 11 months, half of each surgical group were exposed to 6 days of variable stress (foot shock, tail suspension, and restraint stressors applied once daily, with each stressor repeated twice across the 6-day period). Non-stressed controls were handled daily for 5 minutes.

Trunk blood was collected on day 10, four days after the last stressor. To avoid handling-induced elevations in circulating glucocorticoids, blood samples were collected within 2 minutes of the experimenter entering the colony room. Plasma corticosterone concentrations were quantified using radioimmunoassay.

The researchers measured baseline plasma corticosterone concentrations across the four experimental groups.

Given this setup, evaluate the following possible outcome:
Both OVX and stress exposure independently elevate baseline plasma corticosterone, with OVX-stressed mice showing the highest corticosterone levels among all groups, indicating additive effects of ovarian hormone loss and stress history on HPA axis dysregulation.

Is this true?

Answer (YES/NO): NO